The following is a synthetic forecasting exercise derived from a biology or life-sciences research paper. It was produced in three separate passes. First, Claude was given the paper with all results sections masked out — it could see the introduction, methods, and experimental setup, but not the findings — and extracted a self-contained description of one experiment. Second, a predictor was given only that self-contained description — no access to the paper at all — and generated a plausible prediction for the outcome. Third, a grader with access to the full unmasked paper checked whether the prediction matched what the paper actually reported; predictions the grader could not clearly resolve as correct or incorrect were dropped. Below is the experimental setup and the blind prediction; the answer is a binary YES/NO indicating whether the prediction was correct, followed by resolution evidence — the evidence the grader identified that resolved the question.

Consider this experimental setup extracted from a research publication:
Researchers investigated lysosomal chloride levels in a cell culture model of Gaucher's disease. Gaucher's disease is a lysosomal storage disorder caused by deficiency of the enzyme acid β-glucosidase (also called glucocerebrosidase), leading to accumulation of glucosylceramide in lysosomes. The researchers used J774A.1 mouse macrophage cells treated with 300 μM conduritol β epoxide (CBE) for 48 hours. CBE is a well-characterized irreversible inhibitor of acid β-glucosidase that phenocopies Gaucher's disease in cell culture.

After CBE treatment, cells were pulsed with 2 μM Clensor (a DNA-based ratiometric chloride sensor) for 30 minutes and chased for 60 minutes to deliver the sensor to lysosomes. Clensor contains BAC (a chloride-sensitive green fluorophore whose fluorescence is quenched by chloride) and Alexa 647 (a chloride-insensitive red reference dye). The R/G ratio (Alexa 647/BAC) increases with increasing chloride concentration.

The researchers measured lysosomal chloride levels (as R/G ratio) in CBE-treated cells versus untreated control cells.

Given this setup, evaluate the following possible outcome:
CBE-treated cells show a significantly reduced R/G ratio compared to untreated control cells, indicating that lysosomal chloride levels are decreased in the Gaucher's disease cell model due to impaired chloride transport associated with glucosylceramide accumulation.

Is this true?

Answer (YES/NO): YES